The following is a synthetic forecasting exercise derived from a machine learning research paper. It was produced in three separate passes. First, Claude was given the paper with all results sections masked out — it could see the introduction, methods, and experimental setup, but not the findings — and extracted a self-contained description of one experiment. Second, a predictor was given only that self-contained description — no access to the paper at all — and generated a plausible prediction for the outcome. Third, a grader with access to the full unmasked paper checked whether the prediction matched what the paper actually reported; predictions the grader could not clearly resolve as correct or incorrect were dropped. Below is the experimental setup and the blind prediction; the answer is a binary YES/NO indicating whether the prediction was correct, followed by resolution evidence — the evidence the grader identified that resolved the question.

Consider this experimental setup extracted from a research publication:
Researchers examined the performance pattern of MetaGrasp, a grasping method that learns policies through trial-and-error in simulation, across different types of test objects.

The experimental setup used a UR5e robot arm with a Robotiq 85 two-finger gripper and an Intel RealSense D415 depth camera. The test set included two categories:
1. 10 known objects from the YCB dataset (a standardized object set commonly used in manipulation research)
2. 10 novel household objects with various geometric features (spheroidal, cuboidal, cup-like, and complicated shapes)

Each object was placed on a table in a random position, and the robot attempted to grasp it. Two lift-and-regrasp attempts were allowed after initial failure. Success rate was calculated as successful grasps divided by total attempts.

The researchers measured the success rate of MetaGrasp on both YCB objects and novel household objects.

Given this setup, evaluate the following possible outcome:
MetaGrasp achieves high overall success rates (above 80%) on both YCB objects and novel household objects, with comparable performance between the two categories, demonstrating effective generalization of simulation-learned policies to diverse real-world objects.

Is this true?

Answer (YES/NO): NO